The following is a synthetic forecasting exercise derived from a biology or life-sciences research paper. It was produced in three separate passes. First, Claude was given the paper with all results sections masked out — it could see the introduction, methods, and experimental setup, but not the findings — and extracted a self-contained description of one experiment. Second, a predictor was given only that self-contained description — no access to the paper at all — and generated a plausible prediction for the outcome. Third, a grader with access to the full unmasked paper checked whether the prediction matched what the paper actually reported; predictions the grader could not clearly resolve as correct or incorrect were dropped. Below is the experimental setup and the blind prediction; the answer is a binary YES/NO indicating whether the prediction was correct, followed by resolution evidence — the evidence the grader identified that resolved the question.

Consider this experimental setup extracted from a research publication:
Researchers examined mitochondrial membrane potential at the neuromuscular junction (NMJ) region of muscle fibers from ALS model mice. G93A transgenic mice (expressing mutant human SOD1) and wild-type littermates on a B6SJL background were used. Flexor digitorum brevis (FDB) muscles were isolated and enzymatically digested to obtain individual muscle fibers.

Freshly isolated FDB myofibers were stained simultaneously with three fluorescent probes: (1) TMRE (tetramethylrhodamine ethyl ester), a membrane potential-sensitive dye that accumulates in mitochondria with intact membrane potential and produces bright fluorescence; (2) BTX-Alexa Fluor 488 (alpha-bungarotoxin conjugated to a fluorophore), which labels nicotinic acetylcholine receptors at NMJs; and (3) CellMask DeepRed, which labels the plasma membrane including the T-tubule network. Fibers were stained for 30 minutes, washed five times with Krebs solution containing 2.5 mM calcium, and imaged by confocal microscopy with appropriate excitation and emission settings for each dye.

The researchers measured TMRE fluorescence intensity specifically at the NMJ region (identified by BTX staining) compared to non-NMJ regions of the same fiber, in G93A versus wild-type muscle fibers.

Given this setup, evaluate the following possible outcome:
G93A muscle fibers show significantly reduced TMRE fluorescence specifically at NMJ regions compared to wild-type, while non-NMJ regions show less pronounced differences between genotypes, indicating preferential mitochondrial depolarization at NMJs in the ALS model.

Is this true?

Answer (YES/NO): YES